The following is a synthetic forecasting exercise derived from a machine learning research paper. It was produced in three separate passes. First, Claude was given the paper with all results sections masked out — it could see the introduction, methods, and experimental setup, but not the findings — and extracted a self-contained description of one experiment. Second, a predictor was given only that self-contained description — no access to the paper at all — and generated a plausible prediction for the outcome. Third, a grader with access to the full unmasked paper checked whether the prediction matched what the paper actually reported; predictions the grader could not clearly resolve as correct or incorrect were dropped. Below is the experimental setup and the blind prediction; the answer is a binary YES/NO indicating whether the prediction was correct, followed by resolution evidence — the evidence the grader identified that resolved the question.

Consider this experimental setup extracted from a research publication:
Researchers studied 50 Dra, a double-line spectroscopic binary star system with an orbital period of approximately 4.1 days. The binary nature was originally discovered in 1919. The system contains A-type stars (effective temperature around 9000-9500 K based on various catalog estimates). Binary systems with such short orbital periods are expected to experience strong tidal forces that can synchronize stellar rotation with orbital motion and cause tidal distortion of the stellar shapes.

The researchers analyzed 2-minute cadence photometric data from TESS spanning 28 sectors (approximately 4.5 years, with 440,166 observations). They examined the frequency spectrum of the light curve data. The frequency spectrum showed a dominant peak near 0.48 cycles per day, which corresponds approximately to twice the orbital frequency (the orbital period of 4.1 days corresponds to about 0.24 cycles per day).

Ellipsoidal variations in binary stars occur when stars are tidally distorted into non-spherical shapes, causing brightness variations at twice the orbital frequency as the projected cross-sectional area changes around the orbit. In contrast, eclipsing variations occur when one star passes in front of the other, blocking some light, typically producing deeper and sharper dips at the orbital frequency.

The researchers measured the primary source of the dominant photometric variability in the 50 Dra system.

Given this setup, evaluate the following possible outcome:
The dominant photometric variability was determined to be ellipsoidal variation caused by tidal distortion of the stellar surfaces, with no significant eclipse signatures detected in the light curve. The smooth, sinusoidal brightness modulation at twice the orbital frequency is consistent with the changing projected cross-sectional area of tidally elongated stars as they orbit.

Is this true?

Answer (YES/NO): YES